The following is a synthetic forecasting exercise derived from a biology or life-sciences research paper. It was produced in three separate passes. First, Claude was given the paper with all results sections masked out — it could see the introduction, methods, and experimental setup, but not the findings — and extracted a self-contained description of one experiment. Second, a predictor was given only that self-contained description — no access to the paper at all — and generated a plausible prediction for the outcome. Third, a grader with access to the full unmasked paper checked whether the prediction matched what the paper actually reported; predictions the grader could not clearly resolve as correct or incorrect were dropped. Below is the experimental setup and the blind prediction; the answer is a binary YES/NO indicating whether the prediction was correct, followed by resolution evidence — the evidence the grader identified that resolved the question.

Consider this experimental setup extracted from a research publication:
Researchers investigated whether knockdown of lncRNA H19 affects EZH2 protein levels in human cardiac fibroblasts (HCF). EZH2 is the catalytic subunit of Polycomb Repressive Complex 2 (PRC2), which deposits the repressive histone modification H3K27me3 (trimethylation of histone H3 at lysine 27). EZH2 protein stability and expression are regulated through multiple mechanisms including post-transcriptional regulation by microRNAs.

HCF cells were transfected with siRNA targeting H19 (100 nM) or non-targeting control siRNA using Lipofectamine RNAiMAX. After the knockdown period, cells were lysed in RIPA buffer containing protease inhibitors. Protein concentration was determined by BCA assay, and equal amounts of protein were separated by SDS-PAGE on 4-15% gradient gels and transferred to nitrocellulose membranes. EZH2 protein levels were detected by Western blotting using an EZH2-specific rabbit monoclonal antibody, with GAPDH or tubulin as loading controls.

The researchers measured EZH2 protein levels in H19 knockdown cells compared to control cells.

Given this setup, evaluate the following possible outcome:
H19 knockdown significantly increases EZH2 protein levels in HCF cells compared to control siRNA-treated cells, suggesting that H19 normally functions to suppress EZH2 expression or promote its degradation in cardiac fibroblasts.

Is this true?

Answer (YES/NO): NO